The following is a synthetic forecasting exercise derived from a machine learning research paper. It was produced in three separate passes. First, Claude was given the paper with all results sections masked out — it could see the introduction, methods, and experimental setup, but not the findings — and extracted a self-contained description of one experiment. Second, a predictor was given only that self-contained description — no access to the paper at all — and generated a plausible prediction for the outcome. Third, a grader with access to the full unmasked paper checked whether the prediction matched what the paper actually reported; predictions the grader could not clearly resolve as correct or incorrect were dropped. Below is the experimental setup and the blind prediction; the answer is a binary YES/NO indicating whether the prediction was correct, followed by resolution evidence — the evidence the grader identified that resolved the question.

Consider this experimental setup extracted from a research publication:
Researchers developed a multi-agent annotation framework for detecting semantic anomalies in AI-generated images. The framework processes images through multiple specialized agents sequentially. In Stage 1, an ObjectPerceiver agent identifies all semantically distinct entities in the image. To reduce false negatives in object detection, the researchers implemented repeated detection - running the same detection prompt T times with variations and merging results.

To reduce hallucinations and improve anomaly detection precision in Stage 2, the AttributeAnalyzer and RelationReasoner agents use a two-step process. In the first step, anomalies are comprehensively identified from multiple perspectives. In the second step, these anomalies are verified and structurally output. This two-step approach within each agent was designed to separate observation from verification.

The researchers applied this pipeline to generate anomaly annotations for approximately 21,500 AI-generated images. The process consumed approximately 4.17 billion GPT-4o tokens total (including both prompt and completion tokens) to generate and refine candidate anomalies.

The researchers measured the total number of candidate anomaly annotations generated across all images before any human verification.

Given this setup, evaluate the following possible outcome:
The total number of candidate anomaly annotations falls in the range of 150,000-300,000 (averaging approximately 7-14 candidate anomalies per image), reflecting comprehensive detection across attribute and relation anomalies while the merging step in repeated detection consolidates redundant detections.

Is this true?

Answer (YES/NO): YES